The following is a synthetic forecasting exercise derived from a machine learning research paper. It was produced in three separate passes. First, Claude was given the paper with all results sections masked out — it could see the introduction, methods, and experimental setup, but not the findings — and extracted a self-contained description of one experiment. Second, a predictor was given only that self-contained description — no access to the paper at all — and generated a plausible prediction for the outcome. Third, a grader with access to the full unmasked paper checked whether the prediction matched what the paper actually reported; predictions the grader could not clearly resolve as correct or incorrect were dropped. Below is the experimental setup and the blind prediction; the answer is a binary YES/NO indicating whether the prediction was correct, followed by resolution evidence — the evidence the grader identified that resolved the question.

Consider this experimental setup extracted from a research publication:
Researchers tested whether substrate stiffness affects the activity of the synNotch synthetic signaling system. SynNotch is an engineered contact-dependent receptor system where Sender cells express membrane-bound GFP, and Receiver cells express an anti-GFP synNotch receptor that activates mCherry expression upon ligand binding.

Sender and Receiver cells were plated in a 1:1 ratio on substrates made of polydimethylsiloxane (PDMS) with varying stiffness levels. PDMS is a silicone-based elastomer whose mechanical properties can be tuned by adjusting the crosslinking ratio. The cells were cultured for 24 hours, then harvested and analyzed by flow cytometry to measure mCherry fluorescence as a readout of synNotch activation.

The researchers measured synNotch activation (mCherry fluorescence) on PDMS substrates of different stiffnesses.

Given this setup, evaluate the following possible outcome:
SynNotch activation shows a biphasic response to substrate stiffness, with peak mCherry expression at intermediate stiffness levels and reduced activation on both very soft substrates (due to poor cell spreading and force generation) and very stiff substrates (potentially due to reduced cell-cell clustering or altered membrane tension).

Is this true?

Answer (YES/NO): NO